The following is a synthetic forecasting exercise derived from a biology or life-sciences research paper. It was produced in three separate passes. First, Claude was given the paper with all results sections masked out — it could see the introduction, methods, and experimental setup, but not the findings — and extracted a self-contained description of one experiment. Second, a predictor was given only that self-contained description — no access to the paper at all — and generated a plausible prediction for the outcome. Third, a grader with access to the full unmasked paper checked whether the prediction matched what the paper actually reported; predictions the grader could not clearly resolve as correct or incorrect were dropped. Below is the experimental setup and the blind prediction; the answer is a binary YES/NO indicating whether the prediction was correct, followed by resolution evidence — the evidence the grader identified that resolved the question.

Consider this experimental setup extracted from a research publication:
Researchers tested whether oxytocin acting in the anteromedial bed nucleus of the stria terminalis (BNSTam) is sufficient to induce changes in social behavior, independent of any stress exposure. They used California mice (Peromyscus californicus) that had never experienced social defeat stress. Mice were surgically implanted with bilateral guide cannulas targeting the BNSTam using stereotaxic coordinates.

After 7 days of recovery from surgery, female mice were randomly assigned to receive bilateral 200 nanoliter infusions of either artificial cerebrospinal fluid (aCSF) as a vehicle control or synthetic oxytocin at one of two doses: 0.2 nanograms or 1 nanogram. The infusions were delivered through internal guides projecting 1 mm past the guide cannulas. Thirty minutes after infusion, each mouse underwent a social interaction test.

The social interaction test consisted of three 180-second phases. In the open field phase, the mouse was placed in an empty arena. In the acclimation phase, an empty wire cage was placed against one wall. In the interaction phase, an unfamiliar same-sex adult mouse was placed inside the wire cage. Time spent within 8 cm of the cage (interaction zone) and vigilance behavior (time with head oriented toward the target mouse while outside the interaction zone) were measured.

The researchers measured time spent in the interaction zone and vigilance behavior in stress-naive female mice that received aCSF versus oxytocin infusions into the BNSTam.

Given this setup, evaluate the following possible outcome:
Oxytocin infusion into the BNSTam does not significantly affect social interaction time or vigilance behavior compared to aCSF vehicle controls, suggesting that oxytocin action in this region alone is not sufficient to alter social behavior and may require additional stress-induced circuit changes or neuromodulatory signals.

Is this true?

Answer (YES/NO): NO